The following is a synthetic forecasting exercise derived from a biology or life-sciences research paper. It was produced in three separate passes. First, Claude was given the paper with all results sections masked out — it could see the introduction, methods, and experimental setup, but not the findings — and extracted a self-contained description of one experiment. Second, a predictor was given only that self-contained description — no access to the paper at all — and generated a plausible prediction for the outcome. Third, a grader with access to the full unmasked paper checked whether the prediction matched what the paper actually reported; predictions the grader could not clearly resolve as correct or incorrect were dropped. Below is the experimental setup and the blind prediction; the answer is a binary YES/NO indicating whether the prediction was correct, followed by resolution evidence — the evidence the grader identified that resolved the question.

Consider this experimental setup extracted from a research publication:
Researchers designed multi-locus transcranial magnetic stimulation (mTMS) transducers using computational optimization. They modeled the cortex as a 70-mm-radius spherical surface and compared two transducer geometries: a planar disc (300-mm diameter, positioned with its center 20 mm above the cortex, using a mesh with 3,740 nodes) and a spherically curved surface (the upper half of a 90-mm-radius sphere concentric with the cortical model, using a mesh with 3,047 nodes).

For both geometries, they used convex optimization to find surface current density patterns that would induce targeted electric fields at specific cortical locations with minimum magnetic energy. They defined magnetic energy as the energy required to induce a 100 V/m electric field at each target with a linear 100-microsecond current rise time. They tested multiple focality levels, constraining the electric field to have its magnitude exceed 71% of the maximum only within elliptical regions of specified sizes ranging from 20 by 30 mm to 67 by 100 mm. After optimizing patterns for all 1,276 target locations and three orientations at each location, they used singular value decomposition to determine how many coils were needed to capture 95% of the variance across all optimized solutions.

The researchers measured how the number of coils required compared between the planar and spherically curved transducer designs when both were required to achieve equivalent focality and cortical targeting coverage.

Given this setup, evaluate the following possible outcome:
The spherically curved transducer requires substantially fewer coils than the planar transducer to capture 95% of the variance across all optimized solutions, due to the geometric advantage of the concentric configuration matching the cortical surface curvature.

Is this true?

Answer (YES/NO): NO